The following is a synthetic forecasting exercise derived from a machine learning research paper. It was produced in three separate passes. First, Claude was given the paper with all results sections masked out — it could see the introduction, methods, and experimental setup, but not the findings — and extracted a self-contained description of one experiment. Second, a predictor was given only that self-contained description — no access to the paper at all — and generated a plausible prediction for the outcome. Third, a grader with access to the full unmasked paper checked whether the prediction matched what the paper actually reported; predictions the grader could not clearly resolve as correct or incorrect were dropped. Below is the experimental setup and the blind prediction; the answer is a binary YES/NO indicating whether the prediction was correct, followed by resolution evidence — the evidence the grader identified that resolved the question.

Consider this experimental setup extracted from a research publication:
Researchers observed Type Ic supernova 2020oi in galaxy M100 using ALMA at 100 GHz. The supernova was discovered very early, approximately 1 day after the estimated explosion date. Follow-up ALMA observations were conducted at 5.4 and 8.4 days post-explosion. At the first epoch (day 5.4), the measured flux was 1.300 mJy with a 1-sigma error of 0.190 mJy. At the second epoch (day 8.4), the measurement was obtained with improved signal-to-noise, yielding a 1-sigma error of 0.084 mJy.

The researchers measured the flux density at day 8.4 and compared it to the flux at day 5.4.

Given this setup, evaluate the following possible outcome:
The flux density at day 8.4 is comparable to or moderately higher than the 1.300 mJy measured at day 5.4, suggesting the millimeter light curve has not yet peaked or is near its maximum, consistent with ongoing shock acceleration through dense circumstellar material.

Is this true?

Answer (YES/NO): NO